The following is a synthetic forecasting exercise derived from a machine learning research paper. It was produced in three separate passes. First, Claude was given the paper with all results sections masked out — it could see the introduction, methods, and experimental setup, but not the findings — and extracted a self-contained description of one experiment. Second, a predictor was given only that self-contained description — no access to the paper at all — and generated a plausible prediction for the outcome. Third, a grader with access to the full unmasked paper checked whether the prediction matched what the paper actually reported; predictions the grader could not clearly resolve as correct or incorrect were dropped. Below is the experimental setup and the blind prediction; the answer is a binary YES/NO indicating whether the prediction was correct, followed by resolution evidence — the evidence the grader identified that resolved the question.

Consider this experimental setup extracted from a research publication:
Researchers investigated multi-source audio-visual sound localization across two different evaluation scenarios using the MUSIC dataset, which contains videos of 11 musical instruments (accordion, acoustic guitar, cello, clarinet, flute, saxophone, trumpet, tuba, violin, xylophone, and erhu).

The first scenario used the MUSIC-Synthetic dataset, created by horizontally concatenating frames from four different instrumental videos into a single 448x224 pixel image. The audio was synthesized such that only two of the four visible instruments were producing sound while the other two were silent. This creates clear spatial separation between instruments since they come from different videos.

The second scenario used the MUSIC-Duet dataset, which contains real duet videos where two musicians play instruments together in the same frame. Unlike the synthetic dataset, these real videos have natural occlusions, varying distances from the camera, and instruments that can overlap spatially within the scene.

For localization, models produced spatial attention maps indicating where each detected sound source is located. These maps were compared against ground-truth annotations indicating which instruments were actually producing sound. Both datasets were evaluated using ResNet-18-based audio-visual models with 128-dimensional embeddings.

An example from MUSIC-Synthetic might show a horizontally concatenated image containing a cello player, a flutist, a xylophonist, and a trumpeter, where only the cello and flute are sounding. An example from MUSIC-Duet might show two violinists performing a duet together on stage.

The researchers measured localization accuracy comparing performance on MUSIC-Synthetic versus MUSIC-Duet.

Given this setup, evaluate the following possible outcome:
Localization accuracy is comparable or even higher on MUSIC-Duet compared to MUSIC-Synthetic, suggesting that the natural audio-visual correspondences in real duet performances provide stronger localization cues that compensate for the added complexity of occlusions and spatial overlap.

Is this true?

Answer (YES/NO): YES